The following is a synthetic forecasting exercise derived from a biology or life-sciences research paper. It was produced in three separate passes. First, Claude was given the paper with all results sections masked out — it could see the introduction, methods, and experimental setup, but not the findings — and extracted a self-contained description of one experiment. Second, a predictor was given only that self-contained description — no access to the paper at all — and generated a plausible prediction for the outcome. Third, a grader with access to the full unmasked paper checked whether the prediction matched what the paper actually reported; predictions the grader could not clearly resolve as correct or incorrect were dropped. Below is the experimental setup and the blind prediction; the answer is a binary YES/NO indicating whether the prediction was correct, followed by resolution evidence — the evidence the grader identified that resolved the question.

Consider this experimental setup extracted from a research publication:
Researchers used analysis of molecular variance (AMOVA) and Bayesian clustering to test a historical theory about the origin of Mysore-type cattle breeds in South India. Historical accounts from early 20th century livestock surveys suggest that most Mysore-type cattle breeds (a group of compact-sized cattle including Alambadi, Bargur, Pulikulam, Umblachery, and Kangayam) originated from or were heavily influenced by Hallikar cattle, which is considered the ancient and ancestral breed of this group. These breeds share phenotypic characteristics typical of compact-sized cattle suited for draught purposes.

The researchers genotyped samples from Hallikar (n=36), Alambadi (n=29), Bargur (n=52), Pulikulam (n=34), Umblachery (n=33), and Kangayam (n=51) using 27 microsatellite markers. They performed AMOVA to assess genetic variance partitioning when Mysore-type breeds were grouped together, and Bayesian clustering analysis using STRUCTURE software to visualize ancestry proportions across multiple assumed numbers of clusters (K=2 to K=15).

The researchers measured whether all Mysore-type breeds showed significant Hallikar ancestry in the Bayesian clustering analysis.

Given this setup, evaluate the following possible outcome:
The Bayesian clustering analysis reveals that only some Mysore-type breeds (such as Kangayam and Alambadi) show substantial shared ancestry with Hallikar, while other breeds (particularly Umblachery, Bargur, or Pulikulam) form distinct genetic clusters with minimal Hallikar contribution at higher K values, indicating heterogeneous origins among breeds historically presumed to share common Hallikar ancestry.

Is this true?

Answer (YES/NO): NO